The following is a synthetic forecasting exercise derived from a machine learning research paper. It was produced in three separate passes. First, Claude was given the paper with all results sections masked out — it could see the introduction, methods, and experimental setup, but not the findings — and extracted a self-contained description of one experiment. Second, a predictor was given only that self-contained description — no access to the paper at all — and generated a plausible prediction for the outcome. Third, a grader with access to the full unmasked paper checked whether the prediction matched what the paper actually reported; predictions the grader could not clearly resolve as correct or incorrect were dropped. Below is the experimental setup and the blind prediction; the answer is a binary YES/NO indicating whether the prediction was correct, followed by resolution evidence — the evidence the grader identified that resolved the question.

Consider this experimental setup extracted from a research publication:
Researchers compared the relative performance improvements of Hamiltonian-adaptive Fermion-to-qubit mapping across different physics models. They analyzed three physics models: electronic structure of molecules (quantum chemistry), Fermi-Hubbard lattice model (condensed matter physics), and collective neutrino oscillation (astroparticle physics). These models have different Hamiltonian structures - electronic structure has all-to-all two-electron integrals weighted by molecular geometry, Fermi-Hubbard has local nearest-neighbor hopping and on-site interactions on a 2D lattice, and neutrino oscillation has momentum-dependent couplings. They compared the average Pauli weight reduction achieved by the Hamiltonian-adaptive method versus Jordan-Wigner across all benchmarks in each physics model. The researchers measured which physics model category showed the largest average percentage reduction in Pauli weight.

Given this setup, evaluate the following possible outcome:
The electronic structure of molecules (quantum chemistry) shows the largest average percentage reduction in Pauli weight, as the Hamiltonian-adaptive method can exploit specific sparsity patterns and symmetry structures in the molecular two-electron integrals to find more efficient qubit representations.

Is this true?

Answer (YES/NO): NO